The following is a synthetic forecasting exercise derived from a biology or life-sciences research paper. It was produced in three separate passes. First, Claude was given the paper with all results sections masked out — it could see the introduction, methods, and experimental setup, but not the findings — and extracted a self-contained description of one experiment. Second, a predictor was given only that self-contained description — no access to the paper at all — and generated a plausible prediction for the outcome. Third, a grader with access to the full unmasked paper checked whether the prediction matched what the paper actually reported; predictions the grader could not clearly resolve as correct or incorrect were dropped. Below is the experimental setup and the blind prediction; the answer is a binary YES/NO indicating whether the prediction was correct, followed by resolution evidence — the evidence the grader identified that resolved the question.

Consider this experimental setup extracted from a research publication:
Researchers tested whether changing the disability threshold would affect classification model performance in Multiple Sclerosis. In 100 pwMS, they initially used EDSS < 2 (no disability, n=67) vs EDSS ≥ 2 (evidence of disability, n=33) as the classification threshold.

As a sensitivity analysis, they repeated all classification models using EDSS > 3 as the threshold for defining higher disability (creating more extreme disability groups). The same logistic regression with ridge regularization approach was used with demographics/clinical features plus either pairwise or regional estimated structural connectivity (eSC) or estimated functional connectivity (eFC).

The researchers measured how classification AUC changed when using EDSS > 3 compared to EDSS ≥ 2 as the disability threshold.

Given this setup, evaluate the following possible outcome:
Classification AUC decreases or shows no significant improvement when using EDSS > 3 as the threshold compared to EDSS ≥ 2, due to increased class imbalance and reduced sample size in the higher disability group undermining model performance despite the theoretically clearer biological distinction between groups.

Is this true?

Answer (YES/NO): NO